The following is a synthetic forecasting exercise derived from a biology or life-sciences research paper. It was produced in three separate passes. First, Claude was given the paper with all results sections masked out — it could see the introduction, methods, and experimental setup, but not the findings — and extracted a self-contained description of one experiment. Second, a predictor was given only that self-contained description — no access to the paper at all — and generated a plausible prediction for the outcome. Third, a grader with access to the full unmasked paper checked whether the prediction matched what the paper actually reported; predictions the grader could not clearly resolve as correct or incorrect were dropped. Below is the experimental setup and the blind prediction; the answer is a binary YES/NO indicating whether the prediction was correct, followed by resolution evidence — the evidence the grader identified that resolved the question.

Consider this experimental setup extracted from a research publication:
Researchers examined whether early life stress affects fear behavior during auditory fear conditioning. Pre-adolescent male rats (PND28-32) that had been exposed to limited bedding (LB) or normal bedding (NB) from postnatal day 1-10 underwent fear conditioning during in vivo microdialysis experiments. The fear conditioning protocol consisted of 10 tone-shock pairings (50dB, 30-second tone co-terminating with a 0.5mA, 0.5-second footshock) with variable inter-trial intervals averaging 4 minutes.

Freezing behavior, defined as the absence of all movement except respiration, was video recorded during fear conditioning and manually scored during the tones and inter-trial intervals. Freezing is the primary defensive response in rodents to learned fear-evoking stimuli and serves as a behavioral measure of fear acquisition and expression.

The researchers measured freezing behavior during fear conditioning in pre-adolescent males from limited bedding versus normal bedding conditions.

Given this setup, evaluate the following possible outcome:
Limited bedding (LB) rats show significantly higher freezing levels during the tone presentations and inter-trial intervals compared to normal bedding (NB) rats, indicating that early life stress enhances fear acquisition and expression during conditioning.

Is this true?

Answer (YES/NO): NO